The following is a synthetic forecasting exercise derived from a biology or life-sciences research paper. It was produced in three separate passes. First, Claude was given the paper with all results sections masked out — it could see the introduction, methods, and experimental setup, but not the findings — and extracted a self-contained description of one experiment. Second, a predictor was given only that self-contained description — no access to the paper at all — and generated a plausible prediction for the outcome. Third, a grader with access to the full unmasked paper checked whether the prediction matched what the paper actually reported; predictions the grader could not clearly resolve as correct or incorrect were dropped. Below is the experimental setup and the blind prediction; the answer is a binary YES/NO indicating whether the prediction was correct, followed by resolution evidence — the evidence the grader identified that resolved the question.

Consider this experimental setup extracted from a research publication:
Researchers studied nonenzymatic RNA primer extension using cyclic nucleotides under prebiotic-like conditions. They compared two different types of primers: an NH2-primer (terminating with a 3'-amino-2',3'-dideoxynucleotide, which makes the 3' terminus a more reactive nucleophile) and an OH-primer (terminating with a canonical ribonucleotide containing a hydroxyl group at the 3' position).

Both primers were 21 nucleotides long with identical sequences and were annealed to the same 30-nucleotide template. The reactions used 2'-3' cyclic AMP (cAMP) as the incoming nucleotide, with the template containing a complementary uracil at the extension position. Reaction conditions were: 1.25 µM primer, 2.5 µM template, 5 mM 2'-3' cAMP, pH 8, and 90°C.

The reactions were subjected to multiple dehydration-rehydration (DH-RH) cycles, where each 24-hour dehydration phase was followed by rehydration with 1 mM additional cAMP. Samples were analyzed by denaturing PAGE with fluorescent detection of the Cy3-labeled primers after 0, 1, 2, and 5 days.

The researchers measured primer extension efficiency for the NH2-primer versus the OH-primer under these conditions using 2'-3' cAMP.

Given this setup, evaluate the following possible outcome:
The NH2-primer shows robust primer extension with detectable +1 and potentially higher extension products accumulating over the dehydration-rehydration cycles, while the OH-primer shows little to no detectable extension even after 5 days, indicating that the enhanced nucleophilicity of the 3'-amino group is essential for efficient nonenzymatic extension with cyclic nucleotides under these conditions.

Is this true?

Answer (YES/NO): NO